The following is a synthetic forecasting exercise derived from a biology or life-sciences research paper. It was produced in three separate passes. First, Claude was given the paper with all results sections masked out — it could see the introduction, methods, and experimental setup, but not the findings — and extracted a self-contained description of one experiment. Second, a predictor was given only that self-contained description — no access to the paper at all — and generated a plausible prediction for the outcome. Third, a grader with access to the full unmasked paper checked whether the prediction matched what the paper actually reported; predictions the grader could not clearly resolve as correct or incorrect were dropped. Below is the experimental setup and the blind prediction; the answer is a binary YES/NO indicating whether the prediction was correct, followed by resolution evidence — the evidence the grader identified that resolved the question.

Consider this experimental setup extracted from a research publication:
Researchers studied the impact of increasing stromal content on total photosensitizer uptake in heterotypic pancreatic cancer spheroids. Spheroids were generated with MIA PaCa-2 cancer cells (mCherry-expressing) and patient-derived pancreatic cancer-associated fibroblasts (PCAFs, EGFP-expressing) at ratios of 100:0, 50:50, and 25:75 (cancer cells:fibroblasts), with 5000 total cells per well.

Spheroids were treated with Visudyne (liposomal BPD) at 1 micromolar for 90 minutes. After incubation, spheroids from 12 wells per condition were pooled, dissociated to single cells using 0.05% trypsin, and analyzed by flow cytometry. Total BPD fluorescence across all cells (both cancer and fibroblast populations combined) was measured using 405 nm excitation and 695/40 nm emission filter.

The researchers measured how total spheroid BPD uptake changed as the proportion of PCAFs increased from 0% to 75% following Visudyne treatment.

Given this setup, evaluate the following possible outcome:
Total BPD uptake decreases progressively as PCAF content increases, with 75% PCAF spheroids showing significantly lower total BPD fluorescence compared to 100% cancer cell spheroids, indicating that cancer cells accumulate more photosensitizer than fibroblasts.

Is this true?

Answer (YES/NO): YES